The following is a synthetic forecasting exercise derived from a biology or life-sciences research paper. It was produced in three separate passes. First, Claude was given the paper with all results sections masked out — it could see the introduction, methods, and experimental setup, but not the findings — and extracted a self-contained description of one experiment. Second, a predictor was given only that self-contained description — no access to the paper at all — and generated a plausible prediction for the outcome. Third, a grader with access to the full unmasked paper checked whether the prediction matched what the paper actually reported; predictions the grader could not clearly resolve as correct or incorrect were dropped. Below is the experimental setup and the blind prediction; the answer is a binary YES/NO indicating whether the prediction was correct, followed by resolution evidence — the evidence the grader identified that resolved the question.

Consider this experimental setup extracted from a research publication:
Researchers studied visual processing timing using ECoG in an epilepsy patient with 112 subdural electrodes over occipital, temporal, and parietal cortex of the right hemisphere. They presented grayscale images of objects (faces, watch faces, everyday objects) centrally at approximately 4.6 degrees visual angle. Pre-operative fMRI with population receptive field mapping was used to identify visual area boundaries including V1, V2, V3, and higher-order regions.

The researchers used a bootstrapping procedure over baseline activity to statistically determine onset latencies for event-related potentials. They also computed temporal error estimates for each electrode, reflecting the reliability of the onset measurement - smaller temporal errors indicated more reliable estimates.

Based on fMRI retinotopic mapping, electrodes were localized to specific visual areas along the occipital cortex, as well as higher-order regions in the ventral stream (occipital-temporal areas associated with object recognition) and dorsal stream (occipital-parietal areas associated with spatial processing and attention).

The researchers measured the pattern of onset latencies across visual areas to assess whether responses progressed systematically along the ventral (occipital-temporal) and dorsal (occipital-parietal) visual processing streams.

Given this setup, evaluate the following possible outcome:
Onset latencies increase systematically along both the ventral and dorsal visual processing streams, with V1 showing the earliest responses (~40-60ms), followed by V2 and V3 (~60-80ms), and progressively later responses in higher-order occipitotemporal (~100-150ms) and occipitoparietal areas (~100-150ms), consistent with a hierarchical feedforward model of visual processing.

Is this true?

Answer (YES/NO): NO